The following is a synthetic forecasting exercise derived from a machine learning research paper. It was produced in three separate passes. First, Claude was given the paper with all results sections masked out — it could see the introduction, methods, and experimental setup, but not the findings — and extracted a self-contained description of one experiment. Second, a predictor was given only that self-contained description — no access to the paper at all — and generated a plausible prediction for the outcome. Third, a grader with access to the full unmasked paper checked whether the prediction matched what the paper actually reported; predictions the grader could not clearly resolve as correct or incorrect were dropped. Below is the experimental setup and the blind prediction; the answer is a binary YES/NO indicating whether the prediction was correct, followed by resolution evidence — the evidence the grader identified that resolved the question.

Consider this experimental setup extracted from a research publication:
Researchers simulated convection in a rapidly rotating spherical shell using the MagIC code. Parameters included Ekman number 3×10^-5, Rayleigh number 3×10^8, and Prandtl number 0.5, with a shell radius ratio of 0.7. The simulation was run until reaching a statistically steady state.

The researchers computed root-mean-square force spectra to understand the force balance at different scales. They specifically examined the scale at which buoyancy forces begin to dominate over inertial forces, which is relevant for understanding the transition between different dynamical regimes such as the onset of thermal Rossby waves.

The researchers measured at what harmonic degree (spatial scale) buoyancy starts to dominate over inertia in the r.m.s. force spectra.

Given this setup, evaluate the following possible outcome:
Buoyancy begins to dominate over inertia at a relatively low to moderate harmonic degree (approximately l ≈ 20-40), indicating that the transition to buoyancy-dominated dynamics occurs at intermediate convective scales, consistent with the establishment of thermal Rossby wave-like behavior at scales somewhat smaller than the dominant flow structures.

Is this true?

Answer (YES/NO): YES